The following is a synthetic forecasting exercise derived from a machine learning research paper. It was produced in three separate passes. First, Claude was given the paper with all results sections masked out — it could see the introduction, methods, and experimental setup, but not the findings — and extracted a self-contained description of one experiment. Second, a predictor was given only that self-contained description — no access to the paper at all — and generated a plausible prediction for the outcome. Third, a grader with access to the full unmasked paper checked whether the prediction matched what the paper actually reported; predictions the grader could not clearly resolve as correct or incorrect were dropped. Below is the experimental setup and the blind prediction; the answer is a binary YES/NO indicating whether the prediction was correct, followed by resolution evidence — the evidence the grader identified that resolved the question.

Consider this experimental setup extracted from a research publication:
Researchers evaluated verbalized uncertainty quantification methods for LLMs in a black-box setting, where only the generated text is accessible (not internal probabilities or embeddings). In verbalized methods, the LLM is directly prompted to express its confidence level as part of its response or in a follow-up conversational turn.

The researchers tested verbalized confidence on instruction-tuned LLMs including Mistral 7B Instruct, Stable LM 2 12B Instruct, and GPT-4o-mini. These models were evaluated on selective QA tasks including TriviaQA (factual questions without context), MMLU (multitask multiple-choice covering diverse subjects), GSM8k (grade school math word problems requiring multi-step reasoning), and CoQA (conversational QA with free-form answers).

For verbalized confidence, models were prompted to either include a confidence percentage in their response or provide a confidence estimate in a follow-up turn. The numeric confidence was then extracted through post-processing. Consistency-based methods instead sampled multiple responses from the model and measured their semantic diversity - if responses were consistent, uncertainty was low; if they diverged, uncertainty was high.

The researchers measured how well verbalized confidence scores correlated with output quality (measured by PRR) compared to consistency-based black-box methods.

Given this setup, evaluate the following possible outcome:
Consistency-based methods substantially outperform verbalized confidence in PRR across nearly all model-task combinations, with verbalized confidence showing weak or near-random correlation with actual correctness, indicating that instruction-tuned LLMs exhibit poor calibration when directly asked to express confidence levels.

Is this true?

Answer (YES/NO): NO